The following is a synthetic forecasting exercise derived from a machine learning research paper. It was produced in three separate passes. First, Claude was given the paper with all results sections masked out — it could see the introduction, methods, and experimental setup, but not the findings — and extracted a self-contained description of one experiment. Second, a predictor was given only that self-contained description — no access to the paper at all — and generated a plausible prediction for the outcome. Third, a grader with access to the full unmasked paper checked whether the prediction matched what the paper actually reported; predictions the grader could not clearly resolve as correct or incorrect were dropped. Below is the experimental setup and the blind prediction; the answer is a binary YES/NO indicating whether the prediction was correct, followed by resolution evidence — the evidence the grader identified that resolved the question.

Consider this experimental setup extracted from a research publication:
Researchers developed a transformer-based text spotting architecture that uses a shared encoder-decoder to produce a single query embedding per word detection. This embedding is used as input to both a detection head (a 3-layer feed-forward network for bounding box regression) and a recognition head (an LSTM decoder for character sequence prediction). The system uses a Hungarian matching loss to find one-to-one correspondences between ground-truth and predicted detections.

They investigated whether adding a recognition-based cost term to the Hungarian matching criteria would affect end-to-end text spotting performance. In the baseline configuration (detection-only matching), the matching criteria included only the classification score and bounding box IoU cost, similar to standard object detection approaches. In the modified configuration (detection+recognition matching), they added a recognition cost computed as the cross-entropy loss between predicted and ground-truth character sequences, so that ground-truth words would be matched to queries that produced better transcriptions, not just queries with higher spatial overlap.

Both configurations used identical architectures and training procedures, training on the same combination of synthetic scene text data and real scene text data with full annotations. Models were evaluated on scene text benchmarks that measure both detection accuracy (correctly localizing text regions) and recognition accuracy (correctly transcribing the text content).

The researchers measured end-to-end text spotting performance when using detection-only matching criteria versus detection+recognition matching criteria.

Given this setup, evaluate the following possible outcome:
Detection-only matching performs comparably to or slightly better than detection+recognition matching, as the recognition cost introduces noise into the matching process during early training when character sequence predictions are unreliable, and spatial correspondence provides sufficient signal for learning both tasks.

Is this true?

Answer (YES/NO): NO